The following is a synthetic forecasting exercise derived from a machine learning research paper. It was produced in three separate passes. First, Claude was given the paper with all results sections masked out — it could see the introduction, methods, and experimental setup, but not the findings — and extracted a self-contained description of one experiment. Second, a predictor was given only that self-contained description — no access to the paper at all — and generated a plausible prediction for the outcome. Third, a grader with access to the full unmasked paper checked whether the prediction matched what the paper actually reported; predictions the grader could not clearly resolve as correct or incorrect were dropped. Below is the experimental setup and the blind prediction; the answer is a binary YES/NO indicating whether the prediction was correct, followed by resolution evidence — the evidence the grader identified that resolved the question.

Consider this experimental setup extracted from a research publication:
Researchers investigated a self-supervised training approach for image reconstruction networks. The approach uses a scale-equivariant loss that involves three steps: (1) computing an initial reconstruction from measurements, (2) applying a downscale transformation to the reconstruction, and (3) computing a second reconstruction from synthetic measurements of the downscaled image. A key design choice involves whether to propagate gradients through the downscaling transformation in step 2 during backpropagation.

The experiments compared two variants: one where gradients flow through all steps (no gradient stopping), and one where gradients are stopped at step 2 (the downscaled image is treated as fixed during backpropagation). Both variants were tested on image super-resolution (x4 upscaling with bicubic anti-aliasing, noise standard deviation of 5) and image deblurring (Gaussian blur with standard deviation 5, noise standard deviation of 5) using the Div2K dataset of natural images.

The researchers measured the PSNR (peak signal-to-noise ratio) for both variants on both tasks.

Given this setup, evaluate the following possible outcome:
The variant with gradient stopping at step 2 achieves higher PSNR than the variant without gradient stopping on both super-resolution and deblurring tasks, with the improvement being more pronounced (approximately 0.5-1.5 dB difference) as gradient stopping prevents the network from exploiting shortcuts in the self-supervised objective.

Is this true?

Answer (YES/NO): YES